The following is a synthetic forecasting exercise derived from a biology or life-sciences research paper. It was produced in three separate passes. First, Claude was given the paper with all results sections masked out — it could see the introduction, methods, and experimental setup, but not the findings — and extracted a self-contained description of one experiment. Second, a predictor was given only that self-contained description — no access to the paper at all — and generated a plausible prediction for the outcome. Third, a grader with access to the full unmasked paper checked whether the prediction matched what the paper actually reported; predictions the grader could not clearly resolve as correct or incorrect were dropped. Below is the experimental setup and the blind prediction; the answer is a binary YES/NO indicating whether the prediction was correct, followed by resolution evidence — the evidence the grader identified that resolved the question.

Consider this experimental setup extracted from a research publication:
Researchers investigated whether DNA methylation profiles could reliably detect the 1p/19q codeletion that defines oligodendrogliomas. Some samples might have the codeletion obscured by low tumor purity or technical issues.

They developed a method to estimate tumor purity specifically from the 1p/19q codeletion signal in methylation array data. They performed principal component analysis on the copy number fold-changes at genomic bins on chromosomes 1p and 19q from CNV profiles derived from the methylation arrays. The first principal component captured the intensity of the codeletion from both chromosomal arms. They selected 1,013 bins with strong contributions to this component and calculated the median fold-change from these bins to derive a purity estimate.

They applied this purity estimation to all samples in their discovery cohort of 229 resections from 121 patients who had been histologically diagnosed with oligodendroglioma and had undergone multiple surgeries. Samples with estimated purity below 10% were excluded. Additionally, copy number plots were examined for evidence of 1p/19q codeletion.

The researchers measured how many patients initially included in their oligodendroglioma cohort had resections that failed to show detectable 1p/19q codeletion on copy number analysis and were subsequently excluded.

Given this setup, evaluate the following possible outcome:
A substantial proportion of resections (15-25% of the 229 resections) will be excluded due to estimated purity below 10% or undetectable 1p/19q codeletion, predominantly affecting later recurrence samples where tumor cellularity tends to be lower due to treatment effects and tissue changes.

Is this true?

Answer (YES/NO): NO